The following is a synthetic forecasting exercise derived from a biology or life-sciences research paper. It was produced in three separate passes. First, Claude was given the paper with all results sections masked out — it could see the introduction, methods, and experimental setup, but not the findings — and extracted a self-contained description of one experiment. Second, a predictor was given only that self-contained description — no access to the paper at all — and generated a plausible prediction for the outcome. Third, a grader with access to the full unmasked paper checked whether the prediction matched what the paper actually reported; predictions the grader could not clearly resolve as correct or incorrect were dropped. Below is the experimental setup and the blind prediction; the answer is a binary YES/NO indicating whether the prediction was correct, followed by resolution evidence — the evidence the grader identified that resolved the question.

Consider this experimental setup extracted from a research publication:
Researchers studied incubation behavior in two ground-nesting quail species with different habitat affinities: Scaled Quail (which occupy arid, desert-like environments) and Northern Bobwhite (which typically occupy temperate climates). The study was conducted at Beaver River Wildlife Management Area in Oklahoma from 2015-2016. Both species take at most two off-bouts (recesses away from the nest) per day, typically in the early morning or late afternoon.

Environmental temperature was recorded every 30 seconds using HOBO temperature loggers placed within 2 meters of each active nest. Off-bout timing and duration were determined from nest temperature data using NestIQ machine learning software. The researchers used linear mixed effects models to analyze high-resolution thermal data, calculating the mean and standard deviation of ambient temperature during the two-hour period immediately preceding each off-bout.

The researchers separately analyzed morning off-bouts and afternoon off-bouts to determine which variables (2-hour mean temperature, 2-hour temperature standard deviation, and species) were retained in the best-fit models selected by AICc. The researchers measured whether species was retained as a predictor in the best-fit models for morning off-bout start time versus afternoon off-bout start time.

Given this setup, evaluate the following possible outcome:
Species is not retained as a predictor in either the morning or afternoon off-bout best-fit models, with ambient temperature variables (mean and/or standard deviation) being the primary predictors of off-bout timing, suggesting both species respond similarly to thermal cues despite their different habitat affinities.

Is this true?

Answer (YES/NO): NO